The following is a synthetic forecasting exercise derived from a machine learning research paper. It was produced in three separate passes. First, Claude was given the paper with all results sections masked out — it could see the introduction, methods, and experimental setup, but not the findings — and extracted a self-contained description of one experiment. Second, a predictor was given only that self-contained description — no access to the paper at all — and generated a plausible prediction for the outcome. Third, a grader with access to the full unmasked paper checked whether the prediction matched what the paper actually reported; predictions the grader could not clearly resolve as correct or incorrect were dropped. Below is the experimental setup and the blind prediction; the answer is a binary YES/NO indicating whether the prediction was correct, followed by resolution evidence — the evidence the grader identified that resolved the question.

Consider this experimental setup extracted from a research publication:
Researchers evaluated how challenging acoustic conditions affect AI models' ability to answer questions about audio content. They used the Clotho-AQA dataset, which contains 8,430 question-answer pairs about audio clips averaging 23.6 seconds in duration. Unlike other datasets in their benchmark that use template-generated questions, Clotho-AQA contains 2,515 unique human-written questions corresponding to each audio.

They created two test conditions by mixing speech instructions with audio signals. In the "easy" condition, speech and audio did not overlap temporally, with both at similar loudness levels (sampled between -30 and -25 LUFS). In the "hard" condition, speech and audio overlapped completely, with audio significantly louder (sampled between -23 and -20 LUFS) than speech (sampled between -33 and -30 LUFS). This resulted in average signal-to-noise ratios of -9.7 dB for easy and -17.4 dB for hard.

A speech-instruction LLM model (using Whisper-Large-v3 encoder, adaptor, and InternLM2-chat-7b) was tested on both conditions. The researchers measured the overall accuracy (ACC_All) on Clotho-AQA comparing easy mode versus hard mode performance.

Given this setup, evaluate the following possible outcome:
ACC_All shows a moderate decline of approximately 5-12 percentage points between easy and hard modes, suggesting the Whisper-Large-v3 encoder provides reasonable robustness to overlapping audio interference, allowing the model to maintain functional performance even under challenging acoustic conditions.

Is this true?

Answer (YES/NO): YES